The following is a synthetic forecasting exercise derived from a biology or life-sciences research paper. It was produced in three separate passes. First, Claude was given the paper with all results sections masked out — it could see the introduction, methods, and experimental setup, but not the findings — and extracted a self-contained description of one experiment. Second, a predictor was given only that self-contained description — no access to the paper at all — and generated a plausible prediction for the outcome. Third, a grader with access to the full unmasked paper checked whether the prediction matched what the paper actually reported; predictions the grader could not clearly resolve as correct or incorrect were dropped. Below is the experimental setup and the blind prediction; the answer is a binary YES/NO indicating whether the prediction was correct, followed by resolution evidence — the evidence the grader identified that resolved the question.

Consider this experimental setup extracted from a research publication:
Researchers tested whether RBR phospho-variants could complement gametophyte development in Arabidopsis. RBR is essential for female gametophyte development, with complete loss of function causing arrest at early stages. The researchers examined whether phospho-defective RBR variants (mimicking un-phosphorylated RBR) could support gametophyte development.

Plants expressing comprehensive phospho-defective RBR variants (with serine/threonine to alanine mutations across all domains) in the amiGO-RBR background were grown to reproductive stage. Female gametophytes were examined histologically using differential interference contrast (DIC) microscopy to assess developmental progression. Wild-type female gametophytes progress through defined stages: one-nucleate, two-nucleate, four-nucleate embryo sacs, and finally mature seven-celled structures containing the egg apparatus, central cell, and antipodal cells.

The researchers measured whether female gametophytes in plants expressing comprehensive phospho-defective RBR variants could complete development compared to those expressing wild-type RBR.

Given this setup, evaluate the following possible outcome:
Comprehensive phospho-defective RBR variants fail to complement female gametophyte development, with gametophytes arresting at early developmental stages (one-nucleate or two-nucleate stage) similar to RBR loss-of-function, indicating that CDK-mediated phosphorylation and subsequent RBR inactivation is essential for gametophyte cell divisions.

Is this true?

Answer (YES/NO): NO